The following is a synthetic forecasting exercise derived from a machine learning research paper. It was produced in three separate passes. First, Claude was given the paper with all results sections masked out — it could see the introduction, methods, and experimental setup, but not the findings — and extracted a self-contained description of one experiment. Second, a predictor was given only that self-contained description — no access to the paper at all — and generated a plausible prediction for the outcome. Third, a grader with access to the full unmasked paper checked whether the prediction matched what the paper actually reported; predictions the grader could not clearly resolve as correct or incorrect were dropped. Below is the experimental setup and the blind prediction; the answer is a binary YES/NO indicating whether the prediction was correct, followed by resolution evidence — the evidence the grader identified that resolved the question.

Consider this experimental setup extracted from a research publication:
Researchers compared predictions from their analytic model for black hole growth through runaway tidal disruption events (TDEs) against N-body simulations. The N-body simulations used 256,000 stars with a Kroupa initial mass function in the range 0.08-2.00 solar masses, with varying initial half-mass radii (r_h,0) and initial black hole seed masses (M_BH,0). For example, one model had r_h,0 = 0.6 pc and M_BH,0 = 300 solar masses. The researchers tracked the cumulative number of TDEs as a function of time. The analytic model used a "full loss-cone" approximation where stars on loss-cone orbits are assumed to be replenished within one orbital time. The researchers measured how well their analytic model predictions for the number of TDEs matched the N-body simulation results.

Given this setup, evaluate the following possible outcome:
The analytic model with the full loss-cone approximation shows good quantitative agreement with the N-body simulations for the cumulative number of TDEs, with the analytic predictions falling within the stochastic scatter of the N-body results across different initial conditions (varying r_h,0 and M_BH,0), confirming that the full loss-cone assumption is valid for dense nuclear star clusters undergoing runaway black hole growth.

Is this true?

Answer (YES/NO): NO